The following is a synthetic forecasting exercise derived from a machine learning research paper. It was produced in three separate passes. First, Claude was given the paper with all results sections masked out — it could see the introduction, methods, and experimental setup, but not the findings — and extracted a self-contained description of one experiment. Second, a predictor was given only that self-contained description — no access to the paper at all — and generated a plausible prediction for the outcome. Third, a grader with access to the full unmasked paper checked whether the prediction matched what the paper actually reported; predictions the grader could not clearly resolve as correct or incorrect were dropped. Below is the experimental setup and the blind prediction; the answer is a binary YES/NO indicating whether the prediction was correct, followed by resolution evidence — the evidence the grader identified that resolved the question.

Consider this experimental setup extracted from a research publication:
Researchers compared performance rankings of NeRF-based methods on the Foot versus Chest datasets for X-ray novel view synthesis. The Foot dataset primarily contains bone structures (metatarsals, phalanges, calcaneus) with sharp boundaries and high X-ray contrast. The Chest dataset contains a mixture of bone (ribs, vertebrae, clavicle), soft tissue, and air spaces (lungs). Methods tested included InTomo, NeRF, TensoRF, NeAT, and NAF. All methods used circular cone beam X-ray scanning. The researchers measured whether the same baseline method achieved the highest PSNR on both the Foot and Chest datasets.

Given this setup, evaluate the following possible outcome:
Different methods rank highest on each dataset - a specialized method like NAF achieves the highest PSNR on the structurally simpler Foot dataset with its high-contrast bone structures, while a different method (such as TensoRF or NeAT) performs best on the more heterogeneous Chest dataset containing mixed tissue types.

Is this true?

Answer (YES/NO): NO